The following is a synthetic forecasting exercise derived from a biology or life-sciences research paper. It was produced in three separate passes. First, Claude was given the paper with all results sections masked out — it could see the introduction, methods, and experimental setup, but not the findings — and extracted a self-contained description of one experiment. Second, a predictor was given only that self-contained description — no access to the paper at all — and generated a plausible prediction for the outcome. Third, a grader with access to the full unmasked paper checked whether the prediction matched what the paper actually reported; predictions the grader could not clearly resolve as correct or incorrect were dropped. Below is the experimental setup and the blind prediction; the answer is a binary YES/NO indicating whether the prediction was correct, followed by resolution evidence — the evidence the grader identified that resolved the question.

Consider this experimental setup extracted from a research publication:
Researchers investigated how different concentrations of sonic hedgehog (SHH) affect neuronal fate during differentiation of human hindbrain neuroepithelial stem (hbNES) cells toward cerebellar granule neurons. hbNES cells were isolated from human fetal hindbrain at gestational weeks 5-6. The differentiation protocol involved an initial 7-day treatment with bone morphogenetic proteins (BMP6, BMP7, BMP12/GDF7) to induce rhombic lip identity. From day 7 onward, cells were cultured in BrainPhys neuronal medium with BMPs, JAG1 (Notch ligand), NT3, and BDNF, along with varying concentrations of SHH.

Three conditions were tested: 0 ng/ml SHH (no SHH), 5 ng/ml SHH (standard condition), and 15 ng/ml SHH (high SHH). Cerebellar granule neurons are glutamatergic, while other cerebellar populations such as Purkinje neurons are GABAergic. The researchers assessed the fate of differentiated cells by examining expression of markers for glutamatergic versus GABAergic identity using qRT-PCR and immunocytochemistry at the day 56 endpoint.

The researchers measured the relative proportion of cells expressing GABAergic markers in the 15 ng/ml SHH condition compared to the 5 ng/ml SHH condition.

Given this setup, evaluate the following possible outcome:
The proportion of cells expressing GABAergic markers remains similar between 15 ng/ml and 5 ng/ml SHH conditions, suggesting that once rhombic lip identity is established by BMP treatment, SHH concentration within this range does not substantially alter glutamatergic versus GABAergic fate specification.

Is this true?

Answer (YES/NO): NO